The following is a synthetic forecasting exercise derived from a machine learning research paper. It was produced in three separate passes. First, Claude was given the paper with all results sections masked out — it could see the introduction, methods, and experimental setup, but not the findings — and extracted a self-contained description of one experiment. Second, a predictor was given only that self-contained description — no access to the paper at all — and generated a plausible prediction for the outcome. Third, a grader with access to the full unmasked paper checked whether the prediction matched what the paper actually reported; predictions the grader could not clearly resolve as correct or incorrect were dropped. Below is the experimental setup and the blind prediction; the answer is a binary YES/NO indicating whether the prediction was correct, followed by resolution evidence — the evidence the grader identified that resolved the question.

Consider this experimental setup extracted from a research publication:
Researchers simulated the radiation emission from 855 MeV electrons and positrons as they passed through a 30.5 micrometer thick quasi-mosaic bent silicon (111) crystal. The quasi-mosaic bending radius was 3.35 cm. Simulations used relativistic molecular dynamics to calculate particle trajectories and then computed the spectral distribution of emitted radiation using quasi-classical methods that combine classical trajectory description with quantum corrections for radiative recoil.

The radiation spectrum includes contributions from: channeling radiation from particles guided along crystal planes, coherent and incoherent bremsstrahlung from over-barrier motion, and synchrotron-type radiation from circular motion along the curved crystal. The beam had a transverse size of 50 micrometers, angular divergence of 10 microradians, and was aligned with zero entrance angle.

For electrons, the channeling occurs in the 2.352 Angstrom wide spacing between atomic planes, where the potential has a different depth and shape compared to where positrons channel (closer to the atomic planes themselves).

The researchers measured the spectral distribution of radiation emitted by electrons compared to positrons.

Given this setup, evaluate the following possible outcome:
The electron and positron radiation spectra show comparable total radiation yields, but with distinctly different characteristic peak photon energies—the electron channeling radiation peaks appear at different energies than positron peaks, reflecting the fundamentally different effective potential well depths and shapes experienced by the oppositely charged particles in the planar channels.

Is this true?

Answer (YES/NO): NO